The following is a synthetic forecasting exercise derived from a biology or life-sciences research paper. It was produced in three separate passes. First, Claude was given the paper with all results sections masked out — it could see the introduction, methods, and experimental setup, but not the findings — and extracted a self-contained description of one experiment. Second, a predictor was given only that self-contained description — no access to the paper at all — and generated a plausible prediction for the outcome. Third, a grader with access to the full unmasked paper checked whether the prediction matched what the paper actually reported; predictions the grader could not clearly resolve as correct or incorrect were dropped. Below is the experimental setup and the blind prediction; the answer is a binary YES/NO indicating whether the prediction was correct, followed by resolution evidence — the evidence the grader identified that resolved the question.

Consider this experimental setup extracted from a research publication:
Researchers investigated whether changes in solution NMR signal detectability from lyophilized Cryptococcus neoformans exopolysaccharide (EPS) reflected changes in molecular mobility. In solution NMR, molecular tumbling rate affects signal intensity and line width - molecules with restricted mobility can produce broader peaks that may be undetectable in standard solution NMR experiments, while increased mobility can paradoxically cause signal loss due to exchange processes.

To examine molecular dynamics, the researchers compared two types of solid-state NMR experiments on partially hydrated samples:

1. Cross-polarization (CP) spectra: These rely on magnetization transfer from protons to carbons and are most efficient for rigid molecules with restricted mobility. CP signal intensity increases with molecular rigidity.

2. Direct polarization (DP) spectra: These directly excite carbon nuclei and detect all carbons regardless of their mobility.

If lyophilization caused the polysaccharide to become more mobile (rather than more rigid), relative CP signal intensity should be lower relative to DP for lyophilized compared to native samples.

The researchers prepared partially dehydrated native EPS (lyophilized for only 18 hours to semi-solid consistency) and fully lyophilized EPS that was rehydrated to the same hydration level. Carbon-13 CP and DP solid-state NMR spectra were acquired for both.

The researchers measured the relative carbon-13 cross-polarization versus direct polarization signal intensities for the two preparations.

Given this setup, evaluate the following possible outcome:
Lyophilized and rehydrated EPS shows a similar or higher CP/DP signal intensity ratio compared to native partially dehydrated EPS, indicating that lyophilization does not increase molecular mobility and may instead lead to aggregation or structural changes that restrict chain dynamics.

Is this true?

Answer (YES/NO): NO